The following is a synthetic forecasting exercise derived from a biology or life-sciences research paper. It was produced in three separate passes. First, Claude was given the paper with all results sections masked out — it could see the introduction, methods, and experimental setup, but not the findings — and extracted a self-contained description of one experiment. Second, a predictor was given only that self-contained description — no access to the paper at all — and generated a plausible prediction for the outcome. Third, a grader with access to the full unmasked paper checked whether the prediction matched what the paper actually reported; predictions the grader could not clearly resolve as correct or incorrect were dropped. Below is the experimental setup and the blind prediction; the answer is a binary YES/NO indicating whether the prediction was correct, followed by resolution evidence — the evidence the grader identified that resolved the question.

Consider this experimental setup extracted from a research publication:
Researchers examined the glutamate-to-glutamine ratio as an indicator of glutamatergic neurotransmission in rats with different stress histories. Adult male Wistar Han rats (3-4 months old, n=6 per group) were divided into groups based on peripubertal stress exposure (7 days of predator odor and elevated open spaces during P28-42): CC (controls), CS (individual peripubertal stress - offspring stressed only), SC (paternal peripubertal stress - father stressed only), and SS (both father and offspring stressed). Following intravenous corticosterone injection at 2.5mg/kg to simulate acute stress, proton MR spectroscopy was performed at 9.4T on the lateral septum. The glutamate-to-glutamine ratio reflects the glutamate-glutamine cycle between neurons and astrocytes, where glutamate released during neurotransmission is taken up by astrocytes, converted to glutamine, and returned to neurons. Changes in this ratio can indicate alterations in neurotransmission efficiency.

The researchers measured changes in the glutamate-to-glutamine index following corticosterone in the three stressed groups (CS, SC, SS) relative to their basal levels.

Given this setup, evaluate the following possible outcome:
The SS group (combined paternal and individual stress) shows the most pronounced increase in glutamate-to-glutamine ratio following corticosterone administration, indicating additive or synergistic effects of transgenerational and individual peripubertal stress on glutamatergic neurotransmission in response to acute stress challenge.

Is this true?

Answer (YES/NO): NO